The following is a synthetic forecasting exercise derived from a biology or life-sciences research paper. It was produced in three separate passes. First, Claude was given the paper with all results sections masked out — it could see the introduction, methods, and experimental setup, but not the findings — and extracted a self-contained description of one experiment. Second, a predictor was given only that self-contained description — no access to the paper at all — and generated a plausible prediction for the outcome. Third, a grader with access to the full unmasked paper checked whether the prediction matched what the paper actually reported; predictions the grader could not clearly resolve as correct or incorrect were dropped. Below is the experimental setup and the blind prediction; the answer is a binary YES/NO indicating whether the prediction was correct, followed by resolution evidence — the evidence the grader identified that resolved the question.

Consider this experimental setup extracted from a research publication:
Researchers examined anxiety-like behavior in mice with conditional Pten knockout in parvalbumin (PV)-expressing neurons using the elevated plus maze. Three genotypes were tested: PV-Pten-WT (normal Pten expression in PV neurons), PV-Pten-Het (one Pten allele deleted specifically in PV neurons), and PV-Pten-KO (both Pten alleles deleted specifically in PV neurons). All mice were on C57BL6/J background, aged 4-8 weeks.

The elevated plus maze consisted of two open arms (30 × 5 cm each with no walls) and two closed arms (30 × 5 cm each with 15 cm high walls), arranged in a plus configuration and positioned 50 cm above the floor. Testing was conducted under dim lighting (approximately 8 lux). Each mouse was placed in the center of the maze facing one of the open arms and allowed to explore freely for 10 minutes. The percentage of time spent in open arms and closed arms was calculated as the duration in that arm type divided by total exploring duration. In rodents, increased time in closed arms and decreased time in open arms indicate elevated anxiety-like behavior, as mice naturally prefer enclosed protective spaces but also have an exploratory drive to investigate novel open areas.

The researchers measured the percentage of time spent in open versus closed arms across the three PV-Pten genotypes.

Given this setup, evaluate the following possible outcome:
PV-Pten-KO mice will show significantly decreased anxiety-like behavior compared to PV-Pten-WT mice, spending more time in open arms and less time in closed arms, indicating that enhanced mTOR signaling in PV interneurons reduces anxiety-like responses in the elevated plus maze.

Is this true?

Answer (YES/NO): YES